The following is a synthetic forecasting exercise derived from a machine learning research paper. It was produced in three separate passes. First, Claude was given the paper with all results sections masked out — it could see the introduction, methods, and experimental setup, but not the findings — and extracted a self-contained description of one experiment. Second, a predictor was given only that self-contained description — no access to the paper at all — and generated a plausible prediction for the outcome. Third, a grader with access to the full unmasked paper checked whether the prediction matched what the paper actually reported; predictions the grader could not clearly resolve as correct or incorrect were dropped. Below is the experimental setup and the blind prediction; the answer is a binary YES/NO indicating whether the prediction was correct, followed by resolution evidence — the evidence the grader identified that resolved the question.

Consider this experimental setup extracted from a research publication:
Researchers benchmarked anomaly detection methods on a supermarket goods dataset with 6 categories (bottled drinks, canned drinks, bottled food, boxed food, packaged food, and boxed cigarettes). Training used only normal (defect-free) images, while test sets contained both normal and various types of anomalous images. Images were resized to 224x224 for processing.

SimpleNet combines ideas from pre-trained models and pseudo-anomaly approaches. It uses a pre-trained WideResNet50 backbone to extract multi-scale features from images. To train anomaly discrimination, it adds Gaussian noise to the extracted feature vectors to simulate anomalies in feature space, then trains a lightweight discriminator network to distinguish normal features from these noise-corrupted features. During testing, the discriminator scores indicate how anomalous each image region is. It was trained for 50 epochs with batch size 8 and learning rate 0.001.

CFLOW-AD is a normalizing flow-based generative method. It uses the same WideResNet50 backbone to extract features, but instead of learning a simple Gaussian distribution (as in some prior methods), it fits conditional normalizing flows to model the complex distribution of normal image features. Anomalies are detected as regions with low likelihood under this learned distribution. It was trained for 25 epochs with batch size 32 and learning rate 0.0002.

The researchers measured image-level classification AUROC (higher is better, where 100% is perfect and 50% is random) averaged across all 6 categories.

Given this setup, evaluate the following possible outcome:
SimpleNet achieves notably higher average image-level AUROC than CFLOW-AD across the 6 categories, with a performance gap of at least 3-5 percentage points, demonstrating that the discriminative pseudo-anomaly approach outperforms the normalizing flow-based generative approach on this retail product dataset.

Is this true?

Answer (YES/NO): YES